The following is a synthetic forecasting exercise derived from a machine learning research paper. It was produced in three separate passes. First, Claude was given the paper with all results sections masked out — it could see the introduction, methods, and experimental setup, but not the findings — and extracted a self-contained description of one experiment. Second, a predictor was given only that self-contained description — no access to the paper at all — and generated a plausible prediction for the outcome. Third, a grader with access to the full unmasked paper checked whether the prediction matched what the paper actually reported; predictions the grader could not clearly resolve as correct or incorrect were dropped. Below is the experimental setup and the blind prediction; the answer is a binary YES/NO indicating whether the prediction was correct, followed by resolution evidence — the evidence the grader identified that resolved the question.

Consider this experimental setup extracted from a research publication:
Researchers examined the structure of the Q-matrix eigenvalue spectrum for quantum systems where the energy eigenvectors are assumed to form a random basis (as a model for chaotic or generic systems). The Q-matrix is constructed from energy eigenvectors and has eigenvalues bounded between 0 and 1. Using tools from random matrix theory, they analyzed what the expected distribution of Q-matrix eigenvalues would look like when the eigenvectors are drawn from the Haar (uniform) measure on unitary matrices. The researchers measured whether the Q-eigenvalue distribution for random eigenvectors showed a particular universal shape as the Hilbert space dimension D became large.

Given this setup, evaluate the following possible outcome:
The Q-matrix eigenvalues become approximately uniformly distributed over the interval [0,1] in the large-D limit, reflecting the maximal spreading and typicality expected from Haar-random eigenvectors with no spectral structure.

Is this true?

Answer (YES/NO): NO